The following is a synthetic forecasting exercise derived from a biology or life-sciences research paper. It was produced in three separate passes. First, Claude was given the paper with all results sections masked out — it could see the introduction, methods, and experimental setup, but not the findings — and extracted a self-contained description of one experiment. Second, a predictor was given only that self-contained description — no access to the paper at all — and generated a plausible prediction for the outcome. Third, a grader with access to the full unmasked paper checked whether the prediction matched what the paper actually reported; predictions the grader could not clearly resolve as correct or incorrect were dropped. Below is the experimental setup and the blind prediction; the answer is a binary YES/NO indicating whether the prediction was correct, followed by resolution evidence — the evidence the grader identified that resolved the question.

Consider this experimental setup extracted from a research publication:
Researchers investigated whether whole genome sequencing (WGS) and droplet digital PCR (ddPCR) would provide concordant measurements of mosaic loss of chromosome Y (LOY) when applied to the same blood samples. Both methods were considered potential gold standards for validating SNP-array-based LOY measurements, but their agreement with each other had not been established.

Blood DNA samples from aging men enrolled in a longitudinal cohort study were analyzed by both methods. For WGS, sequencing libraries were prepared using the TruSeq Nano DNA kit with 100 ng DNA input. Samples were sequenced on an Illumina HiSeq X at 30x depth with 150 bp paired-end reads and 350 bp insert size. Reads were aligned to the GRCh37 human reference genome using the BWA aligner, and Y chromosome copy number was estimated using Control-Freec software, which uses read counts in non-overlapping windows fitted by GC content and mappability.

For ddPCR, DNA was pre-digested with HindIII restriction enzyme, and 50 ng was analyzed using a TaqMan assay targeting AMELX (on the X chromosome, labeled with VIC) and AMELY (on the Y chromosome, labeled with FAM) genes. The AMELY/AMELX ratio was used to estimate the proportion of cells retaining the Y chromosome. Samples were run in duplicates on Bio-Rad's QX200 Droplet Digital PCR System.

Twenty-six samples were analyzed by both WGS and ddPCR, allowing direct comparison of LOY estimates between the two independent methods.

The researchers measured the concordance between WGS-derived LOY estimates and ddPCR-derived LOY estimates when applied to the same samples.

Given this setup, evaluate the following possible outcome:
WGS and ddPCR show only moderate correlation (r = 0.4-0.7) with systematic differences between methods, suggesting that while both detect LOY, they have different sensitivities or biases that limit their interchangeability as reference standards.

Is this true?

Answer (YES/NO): NO